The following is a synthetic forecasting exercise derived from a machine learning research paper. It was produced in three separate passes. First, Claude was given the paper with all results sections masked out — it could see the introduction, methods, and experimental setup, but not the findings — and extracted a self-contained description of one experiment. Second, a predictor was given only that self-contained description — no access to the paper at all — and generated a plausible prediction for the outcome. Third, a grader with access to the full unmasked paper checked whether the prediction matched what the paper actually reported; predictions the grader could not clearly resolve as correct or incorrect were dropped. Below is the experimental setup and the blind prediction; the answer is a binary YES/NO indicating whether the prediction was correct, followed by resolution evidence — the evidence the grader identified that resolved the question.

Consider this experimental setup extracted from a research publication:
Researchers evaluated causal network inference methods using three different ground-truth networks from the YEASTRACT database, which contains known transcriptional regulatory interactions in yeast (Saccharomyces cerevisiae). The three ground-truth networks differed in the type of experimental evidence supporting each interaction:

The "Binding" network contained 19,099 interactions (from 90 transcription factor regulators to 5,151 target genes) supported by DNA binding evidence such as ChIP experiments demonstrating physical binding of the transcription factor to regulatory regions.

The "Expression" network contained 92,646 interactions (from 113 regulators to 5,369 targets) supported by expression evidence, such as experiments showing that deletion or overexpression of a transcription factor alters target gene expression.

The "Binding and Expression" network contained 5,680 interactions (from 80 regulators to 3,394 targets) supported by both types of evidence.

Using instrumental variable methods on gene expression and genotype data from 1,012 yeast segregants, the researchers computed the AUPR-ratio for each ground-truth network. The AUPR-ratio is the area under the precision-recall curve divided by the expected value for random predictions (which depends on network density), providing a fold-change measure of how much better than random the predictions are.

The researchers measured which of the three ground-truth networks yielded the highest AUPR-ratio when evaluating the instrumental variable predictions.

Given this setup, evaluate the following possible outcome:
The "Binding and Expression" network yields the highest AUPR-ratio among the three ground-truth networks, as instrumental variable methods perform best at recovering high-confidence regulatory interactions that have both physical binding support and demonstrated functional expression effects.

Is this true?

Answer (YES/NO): YES